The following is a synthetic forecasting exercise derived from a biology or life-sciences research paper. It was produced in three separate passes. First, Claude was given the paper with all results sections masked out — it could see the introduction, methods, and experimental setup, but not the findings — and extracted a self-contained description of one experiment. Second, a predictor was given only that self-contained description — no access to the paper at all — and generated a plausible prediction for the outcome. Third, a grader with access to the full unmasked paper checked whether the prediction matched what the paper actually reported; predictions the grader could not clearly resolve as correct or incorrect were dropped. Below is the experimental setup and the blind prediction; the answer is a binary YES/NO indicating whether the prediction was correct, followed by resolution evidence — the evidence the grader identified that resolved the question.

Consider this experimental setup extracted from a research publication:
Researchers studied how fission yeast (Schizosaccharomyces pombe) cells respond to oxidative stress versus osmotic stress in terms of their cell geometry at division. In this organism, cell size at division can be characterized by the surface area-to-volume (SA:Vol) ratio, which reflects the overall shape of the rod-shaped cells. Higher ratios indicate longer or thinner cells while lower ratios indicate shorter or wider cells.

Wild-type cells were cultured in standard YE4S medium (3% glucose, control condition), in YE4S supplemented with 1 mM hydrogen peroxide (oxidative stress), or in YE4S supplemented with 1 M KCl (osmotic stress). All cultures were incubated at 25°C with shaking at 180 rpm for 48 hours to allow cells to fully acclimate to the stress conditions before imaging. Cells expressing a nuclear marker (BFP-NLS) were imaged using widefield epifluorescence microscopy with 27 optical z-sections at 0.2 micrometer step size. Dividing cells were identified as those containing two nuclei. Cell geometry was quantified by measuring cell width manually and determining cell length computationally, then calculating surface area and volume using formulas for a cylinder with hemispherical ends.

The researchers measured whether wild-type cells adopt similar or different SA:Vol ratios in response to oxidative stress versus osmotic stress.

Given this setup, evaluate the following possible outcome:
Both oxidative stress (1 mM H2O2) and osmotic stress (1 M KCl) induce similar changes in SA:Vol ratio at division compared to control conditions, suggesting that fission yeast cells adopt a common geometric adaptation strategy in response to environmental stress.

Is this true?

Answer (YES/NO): NO